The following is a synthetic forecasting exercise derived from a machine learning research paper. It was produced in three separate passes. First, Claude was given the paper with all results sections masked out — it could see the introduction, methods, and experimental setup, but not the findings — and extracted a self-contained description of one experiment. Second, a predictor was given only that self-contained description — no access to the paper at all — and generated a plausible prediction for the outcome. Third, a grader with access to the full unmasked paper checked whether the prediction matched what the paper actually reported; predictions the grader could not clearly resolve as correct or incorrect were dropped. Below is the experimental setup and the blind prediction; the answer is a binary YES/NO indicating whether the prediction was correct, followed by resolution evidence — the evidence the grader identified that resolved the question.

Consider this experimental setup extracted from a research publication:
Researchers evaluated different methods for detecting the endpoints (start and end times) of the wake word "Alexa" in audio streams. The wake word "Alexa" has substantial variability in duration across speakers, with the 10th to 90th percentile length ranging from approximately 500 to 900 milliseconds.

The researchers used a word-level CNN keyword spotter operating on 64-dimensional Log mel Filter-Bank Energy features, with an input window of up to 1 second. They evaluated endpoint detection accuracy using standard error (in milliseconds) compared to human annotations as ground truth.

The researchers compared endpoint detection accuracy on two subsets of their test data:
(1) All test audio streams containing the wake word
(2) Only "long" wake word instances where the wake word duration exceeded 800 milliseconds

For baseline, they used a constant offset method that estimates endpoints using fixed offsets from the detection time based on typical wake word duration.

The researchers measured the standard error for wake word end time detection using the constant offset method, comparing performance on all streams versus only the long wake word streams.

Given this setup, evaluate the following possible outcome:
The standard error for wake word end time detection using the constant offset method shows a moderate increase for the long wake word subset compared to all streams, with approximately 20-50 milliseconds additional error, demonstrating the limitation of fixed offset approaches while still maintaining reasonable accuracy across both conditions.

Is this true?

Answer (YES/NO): NO